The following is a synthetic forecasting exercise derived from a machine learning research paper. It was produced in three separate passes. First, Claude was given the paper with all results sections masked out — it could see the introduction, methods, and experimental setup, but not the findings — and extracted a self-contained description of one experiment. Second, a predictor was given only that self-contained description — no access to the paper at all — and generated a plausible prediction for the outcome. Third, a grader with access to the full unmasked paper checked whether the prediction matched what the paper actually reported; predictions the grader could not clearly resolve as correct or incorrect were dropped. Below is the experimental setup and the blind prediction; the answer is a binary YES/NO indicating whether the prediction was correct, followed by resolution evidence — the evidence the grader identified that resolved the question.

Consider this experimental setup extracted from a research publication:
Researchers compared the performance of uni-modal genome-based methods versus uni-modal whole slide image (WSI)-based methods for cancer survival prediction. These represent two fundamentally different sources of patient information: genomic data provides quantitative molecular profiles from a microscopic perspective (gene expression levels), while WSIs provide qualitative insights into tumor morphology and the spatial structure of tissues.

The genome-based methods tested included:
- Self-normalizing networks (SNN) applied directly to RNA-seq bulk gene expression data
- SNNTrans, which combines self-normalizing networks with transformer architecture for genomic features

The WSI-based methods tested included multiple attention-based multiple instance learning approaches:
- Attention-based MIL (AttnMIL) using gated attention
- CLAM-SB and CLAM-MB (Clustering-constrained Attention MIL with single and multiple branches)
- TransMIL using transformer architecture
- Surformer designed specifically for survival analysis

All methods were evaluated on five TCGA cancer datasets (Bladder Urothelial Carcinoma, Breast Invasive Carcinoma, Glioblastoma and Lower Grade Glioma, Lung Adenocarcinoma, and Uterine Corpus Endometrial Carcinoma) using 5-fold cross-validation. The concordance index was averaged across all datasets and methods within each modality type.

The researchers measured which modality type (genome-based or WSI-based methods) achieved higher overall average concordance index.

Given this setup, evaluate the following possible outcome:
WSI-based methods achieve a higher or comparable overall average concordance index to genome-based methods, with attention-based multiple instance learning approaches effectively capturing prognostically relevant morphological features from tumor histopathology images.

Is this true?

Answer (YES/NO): NO